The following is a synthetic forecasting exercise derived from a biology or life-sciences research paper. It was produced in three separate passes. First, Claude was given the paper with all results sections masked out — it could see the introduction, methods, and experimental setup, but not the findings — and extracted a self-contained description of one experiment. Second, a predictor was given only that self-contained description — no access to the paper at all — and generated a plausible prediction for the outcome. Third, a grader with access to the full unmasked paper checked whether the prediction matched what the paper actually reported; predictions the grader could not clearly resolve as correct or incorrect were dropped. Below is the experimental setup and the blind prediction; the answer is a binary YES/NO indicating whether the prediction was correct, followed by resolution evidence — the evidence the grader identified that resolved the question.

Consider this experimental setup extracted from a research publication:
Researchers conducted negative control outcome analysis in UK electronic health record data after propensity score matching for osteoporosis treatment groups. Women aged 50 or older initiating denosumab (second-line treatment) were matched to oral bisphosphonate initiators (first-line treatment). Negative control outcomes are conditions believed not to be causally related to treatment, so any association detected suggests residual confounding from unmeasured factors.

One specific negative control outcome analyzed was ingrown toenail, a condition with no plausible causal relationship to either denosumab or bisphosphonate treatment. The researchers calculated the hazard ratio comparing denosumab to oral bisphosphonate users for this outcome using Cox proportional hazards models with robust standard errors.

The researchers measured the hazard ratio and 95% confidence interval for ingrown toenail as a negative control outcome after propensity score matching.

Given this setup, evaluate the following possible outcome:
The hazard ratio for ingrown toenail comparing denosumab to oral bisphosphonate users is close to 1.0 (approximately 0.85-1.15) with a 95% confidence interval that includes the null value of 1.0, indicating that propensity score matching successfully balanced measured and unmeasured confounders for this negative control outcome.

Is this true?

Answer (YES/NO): NO